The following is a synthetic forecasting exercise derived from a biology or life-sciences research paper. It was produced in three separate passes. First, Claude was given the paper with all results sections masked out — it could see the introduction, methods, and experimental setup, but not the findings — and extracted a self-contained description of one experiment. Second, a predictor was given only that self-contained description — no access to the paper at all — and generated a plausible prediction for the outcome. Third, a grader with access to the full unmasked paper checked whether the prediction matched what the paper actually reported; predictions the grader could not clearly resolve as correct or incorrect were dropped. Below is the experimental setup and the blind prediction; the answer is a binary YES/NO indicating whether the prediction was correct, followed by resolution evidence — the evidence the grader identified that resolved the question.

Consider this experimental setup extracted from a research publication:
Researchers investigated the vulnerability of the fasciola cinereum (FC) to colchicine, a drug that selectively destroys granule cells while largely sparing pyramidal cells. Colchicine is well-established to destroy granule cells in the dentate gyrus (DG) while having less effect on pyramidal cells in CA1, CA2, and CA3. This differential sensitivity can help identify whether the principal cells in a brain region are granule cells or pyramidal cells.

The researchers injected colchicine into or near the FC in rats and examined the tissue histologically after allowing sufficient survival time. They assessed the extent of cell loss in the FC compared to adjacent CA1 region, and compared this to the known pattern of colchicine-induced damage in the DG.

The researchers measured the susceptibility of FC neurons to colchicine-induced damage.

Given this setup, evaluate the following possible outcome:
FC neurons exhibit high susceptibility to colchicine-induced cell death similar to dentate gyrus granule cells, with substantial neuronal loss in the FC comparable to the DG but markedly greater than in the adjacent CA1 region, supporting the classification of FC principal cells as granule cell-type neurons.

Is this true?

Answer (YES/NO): YES